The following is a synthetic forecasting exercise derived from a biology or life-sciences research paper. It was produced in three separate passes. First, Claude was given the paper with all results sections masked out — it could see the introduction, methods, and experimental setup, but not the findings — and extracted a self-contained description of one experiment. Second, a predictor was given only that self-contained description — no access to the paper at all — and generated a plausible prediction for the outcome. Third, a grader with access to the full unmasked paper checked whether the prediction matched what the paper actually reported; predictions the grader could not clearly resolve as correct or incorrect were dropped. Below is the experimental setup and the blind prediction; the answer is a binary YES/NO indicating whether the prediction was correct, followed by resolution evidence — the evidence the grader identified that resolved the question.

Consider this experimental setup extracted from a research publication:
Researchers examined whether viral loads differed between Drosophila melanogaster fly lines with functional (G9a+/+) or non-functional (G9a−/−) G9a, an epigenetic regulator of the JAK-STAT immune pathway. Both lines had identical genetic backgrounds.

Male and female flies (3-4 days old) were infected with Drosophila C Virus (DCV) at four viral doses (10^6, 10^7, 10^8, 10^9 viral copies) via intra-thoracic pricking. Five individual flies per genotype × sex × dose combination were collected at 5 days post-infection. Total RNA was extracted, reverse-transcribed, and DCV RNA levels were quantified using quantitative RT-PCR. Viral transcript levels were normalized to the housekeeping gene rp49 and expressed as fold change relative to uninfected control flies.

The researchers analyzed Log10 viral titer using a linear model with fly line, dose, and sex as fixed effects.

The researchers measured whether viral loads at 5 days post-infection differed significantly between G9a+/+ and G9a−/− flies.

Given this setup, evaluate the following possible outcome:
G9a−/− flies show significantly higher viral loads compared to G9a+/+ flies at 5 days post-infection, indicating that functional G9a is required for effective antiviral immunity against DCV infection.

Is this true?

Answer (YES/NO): NO